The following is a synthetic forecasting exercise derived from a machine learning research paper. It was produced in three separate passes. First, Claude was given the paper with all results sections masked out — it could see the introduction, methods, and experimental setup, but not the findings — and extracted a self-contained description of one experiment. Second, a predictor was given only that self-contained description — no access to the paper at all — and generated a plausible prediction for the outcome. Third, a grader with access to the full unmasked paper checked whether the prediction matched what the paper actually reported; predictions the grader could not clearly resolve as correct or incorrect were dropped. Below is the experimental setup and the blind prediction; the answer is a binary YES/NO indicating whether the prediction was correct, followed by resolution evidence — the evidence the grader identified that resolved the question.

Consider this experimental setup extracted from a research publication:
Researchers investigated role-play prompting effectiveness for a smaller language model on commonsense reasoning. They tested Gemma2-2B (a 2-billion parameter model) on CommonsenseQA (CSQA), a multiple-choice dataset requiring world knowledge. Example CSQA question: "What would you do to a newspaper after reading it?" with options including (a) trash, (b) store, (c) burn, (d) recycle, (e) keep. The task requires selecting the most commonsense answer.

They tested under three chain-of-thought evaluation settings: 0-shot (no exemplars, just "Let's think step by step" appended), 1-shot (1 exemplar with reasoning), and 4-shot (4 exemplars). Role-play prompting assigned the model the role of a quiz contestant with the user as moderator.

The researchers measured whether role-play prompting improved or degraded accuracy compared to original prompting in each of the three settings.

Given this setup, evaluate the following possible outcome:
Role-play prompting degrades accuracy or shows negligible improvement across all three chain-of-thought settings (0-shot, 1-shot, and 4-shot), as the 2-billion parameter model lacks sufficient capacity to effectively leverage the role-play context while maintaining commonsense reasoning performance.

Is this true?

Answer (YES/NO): NO